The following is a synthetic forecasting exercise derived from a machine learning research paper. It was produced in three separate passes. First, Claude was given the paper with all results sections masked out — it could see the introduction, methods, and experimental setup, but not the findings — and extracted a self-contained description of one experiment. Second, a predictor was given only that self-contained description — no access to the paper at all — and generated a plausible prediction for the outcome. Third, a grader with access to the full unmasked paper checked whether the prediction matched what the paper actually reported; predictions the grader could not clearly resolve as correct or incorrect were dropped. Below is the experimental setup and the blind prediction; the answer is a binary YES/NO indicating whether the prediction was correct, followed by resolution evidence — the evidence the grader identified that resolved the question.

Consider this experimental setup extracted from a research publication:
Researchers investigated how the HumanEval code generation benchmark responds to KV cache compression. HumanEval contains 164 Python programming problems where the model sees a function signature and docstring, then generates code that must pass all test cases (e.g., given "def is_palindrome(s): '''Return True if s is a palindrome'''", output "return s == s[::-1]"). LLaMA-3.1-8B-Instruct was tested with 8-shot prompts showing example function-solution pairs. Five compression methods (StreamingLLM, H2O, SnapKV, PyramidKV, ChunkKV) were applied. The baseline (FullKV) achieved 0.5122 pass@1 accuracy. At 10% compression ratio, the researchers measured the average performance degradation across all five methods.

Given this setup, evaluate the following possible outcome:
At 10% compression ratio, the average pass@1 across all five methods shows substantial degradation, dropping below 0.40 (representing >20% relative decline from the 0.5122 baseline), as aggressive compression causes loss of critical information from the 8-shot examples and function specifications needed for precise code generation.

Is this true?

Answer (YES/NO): NO